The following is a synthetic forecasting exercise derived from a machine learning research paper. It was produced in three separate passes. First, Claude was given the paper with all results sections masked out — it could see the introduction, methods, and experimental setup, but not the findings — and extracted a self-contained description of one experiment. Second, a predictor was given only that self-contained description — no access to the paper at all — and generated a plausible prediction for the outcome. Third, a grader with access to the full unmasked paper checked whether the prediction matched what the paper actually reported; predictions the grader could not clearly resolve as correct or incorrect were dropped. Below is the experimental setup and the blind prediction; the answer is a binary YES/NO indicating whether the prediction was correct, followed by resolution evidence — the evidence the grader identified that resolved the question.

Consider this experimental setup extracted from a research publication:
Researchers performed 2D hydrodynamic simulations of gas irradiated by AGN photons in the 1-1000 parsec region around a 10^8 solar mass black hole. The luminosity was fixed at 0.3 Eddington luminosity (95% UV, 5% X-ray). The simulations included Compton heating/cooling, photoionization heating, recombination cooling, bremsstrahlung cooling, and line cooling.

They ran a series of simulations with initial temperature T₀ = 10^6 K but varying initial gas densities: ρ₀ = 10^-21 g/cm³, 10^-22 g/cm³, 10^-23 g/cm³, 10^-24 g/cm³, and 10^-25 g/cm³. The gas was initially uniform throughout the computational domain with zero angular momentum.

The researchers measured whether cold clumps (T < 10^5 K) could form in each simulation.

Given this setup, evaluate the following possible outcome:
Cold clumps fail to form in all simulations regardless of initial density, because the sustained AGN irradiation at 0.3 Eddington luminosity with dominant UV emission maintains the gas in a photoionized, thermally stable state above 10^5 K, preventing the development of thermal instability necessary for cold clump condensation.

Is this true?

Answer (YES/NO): NO